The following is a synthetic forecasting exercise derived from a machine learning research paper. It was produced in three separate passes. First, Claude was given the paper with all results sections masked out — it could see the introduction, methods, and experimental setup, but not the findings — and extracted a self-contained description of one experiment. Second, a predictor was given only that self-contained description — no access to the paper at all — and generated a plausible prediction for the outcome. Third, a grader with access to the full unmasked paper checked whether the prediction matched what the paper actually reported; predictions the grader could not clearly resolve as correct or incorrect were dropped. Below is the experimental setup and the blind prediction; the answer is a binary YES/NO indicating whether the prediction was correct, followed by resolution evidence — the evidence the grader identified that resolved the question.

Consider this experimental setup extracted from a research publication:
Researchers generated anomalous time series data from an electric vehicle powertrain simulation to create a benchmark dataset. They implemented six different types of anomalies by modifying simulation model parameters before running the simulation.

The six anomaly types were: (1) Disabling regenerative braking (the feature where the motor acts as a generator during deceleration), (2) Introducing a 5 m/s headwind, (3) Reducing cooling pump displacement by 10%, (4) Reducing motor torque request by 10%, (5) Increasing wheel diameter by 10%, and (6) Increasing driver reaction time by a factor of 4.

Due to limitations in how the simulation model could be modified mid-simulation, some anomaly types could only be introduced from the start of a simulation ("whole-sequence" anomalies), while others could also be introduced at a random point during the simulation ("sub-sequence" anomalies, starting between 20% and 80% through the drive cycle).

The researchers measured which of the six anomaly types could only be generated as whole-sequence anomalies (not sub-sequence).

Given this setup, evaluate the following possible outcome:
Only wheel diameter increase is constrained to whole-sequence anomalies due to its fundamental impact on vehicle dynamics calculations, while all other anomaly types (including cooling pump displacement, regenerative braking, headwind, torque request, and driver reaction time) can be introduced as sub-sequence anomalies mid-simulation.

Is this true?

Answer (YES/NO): NO